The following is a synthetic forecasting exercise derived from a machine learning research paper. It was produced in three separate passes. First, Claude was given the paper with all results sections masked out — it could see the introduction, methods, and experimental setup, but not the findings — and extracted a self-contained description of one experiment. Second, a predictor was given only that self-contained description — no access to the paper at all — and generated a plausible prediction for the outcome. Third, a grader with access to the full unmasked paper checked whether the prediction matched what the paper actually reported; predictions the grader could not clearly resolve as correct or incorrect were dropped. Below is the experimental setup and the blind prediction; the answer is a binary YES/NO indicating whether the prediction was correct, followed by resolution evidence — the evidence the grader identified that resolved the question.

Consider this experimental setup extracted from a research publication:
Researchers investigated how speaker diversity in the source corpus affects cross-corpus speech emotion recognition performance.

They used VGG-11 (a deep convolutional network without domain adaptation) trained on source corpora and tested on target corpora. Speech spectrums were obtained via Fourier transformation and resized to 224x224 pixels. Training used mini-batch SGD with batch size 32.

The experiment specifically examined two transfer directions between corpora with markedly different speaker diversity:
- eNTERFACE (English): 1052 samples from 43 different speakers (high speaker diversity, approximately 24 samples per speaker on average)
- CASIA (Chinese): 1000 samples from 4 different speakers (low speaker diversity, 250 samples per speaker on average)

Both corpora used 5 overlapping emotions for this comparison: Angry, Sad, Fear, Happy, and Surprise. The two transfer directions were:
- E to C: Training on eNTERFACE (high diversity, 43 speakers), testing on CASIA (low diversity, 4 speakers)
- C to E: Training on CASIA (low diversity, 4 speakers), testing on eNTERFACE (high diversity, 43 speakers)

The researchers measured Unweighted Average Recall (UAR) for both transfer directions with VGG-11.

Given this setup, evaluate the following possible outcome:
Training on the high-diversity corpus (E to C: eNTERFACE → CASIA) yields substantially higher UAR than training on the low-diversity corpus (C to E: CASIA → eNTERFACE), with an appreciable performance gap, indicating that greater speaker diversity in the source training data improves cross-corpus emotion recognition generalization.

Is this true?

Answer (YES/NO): NO